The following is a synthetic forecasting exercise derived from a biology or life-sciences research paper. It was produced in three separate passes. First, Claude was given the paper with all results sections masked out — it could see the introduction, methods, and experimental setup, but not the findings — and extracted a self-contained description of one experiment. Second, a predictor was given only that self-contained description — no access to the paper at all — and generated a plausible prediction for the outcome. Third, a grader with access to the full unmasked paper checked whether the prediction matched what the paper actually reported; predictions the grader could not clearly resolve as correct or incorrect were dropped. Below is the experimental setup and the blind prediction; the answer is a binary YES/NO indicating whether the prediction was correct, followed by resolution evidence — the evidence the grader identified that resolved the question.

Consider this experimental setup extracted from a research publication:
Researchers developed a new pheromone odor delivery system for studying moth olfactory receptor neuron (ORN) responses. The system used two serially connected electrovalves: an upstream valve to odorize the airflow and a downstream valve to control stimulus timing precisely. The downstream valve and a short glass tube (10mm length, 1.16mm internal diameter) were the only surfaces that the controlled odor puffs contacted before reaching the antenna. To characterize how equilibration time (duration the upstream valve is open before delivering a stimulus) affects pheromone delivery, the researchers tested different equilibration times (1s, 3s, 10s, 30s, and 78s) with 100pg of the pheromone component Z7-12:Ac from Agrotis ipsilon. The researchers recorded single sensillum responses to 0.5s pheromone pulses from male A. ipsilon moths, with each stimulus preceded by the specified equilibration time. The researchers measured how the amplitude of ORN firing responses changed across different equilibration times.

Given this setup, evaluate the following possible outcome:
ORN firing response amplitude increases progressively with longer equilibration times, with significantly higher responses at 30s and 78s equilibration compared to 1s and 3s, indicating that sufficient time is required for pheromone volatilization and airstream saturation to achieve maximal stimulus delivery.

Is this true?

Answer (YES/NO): NO